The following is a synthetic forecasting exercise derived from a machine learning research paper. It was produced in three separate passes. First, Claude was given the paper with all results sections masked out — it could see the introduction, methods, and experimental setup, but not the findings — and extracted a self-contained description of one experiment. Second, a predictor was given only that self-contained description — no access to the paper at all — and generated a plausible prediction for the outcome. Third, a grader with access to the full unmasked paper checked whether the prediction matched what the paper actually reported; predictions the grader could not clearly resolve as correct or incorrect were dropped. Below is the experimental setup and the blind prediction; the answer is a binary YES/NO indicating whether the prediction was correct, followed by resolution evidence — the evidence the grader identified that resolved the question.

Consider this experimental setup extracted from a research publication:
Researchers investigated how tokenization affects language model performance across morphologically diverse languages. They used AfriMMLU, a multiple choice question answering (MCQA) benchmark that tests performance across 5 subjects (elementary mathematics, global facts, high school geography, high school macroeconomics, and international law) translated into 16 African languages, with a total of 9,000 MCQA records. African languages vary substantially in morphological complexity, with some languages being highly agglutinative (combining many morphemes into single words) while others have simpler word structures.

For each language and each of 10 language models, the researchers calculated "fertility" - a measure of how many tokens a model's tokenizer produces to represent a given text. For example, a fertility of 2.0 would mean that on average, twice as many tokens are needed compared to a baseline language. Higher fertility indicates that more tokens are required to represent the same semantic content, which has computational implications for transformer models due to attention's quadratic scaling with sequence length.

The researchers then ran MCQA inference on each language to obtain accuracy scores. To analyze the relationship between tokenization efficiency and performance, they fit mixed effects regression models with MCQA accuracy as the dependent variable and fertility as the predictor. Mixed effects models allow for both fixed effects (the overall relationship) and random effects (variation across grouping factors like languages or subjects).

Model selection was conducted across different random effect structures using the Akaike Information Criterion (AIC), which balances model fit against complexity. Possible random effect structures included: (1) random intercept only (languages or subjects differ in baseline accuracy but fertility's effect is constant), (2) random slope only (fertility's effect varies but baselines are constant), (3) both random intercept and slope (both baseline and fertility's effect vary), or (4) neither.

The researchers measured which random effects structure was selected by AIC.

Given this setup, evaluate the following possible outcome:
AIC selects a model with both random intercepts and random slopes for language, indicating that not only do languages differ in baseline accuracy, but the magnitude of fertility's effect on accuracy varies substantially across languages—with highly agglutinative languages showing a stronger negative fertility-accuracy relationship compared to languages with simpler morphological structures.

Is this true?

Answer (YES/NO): YES